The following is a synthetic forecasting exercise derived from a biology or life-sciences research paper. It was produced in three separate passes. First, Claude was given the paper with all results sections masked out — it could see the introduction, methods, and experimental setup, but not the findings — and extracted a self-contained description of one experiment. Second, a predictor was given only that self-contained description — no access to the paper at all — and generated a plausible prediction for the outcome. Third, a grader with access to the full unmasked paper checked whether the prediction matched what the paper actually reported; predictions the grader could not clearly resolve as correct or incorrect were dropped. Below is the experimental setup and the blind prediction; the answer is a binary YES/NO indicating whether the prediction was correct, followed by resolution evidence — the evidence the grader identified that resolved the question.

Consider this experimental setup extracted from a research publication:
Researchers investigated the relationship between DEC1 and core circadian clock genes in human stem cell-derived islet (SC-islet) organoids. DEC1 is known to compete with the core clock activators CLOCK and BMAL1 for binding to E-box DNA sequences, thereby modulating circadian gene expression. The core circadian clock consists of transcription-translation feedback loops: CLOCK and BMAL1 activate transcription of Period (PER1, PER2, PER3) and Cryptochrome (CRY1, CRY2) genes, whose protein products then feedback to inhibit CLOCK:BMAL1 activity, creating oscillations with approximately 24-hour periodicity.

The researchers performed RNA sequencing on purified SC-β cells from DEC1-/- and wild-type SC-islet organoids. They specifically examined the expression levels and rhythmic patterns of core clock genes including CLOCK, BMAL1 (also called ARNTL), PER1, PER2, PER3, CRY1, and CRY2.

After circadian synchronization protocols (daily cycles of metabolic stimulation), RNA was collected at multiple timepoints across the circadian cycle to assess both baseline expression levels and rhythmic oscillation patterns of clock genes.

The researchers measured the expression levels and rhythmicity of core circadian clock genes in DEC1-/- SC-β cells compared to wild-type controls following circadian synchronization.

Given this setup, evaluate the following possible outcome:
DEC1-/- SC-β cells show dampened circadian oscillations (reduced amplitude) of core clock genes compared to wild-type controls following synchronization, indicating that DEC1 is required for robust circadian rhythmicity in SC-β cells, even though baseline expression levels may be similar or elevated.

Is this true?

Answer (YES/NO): NO